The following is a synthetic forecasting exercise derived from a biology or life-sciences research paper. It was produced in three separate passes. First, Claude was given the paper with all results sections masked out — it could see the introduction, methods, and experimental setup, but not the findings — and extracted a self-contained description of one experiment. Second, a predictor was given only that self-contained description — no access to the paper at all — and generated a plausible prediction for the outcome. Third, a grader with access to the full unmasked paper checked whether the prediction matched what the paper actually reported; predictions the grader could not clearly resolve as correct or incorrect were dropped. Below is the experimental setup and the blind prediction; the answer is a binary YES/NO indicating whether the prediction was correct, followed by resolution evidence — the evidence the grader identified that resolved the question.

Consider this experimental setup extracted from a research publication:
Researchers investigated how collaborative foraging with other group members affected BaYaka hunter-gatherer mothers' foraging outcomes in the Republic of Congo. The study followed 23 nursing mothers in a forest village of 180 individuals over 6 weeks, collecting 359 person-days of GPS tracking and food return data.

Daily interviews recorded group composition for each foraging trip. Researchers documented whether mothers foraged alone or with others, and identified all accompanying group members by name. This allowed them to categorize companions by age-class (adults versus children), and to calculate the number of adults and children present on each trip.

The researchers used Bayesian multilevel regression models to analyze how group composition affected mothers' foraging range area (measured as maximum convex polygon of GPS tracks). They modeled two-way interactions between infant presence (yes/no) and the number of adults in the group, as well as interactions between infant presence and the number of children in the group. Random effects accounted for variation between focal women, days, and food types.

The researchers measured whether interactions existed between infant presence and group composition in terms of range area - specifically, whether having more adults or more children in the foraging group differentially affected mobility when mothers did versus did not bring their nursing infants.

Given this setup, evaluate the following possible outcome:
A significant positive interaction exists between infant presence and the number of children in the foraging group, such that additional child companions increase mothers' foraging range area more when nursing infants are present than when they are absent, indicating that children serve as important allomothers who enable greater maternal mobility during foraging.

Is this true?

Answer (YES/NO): NO